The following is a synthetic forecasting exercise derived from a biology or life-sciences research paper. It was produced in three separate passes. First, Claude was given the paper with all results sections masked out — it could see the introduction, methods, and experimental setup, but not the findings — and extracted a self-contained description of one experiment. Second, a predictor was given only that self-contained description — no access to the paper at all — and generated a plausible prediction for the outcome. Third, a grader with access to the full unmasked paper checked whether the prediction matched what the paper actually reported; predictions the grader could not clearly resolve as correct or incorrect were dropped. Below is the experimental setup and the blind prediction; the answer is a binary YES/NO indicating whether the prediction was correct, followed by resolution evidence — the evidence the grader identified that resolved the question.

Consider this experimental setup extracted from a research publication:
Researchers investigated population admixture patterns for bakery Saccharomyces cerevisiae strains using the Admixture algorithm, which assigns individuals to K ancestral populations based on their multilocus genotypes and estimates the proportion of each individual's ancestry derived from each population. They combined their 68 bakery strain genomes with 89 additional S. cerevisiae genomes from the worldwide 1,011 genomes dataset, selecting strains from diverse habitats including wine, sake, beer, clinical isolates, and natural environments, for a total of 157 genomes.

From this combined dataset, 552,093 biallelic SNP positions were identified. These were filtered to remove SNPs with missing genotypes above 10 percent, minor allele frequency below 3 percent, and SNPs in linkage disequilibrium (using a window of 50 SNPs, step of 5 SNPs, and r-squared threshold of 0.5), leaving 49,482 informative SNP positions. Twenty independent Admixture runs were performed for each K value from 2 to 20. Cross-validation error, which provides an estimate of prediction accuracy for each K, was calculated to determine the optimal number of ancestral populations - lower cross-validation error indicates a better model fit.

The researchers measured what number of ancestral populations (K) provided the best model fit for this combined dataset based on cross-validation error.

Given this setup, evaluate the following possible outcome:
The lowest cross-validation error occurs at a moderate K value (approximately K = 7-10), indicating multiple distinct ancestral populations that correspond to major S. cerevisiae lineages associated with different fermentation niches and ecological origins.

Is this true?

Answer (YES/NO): NO